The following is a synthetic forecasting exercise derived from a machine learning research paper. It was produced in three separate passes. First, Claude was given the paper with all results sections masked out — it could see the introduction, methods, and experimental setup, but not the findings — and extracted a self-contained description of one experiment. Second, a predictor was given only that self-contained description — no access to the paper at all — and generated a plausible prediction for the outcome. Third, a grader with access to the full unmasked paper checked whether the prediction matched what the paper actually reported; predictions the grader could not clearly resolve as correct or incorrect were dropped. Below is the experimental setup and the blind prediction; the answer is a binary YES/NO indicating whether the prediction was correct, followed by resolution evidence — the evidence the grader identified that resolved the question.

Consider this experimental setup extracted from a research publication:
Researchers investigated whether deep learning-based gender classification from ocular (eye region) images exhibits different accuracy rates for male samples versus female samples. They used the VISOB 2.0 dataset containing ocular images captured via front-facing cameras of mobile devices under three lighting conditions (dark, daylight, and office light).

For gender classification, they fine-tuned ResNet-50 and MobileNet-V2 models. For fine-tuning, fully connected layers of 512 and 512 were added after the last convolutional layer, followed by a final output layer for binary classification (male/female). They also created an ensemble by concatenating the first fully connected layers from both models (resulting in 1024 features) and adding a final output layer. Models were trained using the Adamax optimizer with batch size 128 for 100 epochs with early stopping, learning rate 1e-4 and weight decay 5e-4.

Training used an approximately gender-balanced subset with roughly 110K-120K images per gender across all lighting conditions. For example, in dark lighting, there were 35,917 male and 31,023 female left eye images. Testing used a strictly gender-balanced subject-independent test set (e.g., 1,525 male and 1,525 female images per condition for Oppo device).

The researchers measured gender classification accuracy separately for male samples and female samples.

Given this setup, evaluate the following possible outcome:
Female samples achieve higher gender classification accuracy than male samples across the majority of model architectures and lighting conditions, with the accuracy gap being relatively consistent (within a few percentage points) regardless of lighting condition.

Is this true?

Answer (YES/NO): NO